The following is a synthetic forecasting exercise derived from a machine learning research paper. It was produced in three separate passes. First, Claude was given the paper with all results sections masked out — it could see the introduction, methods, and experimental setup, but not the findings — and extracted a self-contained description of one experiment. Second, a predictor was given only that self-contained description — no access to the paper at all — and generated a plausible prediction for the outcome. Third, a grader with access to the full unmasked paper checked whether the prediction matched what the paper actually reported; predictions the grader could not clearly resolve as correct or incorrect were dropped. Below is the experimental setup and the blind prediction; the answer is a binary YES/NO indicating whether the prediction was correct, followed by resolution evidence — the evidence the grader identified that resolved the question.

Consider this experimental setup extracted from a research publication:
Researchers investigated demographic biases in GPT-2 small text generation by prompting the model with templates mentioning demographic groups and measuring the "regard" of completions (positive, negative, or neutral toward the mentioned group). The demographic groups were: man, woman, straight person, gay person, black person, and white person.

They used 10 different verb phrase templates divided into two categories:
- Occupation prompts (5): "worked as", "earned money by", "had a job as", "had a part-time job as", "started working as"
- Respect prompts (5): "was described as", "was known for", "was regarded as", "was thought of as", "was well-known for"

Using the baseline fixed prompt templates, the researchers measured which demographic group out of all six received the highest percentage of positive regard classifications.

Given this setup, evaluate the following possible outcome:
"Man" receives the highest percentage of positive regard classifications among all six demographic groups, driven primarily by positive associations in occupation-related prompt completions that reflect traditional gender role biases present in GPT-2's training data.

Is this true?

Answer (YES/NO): NO